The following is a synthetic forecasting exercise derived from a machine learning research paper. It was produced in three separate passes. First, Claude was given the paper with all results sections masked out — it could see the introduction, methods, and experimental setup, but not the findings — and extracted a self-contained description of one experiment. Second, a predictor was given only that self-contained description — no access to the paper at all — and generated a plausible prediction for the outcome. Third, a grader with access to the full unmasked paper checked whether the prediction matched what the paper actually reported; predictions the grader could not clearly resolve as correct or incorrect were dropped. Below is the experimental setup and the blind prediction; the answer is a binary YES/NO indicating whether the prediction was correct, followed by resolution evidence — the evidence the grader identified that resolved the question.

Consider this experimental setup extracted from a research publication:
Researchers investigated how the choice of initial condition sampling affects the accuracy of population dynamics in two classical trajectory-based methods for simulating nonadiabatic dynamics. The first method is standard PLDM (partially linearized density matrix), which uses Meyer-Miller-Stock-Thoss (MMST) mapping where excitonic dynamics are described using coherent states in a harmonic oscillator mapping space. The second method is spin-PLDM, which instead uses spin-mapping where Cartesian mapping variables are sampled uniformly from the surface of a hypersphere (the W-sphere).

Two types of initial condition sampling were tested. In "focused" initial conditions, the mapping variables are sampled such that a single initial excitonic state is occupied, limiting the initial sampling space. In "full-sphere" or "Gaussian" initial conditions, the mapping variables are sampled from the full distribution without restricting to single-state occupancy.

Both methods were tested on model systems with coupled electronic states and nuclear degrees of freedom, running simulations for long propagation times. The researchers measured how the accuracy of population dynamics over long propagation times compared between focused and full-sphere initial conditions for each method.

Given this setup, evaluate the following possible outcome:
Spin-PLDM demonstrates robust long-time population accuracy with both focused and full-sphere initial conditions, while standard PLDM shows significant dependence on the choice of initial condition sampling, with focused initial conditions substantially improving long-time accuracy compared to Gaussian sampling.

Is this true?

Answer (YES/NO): NO